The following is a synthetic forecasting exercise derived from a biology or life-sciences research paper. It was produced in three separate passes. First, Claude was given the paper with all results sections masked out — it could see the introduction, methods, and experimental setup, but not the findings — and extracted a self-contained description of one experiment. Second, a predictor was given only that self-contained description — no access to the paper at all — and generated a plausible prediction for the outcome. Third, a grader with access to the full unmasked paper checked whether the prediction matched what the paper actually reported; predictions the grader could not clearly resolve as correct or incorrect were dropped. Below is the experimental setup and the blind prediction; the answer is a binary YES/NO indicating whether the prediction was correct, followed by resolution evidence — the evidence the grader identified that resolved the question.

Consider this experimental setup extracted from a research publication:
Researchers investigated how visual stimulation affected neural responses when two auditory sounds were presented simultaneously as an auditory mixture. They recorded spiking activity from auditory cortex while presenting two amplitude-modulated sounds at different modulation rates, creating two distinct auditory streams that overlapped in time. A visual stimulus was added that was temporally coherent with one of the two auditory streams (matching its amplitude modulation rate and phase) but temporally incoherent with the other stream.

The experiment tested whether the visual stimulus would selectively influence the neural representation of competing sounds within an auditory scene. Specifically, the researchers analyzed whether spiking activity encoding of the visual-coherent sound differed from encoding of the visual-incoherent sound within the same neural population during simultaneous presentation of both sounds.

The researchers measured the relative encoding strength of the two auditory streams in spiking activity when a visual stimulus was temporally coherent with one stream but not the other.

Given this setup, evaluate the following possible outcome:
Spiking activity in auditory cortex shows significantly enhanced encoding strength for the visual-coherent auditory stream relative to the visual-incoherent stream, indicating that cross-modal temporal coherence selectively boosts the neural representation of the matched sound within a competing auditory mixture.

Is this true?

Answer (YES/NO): YES